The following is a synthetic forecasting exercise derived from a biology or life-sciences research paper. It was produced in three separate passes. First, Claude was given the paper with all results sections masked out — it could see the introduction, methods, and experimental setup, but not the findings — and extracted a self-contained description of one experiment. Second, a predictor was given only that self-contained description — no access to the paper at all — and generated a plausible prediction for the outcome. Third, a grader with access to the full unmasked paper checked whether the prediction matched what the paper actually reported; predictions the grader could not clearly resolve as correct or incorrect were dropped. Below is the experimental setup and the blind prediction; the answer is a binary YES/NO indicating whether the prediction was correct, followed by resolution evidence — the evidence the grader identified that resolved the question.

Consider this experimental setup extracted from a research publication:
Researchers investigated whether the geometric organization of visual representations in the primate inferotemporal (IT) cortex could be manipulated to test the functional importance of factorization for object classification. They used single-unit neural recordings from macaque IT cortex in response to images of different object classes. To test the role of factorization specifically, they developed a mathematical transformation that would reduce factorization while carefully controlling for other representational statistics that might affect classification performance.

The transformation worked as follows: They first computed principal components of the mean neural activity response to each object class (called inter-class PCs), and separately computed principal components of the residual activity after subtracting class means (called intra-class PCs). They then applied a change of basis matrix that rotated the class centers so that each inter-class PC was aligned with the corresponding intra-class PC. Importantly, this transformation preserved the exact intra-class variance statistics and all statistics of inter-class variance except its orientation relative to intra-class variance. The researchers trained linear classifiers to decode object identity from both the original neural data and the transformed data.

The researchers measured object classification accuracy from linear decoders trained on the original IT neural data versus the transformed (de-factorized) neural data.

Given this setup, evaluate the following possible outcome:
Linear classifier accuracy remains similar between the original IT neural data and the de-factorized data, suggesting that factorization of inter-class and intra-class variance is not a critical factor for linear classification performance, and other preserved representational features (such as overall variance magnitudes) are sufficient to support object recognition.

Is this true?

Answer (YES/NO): NO